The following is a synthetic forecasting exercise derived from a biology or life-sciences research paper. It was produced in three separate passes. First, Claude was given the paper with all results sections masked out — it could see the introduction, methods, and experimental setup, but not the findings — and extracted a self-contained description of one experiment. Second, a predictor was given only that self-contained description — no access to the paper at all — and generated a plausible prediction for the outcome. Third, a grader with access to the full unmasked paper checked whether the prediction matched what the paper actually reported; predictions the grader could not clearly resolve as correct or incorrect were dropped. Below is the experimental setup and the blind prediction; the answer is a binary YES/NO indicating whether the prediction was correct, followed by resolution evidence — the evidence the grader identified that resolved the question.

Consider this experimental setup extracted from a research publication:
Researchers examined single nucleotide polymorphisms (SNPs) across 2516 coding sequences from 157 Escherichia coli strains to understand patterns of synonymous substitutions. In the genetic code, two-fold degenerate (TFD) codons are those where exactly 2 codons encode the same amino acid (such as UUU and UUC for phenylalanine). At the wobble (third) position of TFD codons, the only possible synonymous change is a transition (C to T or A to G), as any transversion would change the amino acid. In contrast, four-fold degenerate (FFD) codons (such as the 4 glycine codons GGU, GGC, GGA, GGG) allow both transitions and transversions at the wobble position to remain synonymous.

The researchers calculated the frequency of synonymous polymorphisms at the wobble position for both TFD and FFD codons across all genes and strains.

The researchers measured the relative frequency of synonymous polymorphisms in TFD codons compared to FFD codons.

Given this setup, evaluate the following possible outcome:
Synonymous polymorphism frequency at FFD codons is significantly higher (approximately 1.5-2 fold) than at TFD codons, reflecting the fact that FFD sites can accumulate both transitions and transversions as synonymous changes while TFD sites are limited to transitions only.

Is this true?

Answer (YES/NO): NO